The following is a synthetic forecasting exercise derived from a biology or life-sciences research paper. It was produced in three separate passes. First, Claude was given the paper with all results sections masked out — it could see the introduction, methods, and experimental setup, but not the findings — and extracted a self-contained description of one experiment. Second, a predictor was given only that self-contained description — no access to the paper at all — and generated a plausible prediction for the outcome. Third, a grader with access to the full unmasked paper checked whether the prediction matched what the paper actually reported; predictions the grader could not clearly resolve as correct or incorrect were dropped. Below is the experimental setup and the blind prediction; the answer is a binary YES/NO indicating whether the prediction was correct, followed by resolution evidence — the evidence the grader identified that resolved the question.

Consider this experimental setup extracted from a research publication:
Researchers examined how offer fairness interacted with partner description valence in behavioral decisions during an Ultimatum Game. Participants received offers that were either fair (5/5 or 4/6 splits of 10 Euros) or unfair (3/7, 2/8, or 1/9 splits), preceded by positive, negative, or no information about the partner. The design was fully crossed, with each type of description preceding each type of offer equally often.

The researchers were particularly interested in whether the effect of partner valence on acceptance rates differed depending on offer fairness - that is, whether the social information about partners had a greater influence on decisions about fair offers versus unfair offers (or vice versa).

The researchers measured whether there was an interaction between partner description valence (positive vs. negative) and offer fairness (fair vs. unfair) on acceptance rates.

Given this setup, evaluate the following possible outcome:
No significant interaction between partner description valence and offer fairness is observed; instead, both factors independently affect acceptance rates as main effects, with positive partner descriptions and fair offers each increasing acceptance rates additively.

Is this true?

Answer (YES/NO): NO